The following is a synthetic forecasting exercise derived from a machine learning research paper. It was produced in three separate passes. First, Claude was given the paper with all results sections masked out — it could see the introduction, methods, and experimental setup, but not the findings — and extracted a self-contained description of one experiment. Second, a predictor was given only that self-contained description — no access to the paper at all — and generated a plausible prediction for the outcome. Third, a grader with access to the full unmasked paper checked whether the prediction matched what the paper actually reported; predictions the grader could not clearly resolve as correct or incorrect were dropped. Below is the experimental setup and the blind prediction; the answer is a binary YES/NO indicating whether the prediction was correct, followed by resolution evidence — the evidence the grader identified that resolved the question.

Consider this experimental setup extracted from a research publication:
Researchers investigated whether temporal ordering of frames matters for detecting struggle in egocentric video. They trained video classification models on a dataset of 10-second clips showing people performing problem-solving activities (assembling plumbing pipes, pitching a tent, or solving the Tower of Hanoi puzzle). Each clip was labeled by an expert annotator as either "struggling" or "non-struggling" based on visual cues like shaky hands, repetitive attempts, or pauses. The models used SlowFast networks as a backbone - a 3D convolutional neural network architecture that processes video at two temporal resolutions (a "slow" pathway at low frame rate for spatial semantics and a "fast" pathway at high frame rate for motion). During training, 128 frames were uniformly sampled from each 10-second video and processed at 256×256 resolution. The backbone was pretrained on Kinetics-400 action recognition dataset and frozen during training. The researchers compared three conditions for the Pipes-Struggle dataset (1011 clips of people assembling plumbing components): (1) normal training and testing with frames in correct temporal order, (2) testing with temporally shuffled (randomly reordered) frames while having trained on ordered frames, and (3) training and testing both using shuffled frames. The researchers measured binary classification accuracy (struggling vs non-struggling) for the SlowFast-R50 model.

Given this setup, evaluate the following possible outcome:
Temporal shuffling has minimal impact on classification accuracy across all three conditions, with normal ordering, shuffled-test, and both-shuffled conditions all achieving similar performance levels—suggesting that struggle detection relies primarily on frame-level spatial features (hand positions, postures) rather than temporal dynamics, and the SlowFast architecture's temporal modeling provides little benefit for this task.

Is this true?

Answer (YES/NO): NO